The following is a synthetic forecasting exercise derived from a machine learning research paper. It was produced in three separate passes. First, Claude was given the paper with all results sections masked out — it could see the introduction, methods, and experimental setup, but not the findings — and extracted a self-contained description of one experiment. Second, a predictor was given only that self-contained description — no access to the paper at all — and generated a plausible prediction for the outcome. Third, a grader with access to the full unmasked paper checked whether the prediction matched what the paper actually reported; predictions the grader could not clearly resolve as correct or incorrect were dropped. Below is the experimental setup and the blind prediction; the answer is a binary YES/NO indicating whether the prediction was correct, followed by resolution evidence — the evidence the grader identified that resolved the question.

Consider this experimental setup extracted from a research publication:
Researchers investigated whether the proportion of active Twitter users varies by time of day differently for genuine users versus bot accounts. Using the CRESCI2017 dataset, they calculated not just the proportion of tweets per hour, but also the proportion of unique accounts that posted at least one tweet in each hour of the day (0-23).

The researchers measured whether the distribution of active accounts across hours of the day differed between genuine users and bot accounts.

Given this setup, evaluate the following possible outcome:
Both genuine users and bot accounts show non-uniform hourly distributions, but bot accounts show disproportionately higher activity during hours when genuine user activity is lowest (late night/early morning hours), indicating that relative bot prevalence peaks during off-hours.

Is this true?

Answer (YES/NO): NO